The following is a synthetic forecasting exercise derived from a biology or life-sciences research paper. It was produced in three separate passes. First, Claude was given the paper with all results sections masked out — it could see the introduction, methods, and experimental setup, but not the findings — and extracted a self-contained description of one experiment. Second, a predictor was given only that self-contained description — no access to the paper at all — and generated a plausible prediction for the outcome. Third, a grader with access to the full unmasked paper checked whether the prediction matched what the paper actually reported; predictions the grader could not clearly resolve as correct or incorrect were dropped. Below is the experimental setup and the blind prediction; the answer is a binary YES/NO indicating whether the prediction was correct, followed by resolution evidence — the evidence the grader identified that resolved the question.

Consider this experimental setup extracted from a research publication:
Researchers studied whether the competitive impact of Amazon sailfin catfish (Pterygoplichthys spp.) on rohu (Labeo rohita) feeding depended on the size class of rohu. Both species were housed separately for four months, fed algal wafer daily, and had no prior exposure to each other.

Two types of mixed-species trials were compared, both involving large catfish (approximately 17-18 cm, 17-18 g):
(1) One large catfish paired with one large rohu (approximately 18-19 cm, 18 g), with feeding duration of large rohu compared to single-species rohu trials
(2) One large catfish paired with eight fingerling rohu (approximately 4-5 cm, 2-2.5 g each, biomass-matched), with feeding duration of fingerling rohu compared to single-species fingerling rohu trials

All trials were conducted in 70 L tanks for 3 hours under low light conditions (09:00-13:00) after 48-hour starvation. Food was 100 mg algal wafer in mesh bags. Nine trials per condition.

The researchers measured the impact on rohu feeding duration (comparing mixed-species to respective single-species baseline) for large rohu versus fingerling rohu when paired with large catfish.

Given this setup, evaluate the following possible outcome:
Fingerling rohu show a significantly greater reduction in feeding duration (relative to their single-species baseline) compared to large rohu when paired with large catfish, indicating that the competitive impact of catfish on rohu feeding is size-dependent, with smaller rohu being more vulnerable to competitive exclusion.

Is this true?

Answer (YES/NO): YES